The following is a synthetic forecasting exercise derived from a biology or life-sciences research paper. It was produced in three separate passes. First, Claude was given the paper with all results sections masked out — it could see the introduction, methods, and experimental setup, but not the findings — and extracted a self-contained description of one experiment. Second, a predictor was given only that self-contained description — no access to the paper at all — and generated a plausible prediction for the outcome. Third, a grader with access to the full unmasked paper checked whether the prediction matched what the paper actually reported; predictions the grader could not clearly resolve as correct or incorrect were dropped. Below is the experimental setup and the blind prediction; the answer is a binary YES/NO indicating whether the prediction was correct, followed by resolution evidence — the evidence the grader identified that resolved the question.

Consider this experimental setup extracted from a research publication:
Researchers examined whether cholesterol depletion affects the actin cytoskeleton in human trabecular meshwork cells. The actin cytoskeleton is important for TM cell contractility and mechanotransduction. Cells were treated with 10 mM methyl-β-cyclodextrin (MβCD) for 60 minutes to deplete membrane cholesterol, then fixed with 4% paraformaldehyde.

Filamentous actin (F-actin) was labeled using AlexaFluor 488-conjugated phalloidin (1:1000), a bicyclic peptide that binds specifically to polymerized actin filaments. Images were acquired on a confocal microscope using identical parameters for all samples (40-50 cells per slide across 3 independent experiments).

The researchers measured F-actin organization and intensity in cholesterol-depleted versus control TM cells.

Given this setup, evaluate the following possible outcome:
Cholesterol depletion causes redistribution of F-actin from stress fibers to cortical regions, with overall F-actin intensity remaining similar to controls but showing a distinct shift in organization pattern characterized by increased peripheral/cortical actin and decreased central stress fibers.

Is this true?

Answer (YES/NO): NO